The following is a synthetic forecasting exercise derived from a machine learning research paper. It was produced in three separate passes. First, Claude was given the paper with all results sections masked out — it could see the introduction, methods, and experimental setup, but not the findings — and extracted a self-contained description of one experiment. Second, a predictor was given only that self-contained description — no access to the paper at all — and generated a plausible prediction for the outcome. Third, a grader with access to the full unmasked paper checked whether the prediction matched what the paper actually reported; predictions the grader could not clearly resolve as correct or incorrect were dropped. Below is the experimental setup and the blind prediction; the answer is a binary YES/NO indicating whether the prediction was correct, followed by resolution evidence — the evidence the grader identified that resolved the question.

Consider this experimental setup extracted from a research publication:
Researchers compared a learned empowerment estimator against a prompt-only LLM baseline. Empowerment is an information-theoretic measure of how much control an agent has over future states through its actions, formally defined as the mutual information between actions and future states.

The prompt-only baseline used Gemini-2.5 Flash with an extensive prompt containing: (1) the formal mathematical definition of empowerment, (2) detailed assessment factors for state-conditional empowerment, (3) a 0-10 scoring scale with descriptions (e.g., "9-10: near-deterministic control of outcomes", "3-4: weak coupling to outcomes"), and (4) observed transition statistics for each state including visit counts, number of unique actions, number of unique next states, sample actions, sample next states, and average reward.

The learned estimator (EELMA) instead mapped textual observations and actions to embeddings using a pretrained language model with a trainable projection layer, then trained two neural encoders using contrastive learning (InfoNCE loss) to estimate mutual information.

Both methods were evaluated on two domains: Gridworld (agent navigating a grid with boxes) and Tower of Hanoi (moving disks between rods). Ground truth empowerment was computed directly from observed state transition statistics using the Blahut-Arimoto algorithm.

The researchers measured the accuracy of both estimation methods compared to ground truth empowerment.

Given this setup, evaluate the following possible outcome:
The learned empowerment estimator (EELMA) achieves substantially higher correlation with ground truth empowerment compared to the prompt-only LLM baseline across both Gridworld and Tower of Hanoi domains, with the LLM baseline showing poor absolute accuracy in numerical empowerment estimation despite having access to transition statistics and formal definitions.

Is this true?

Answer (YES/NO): YES